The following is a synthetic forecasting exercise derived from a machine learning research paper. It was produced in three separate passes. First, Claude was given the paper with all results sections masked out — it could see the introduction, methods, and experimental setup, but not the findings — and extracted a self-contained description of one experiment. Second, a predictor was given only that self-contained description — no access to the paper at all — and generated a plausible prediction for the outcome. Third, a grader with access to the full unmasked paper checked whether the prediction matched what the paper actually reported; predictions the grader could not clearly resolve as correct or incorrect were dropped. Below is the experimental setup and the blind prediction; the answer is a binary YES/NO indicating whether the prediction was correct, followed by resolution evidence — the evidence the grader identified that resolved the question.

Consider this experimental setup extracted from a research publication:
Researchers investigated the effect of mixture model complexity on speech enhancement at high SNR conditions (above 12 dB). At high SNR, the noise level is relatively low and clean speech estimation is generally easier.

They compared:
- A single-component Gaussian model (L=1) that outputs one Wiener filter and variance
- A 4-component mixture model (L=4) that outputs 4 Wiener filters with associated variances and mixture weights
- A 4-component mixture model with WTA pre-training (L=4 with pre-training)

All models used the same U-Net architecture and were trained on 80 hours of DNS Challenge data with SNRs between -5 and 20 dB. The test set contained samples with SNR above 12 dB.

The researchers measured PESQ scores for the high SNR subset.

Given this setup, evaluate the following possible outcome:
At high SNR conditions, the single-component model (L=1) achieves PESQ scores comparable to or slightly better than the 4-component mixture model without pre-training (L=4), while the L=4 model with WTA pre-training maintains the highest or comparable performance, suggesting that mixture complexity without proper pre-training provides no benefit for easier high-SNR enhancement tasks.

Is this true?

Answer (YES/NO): YES